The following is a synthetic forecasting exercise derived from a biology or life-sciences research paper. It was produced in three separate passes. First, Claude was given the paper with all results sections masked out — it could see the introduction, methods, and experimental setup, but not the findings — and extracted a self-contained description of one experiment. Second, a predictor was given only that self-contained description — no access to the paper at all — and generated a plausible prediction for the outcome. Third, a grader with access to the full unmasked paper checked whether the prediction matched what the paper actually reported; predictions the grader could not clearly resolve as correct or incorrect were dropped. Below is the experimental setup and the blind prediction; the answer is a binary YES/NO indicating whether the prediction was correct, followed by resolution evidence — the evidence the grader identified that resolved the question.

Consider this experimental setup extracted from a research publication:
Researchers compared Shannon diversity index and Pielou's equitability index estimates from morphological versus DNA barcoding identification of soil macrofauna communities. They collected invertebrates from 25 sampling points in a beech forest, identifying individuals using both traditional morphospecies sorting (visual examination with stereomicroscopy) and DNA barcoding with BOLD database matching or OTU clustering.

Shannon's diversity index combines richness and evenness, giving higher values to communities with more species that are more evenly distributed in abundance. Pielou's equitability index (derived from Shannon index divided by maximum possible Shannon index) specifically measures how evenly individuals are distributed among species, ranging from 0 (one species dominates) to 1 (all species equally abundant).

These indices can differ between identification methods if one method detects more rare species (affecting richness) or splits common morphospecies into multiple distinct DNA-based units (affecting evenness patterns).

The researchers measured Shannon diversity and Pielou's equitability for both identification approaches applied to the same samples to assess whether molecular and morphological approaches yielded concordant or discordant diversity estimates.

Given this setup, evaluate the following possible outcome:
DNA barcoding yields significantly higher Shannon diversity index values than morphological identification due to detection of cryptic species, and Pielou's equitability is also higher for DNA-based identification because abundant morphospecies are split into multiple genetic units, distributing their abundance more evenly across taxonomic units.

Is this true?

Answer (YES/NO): YES